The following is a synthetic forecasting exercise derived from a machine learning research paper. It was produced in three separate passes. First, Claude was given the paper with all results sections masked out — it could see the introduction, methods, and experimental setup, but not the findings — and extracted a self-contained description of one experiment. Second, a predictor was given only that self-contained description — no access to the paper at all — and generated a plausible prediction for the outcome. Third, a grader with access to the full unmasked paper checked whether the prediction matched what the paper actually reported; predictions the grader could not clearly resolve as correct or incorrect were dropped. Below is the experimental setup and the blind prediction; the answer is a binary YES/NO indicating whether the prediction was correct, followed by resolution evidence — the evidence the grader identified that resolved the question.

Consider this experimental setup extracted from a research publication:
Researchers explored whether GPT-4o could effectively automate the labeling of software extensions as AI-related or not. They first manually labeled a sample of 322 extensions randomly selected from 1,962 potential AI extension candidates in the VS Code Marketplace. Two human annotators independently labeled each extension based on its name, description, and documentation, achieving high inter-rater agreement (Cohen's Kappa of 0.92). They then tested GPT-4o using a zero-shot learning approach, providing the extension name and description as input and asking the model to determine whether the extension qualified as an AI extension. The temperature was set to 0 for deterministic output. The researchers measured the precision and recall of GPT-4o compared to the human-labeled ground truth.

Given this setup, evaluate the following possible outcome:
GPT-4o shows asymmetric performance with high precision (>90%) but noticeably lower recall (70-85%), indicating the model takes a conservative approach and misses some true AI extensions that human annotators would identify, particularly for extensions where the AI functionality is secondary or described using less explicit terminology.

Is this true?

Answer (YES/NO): NO